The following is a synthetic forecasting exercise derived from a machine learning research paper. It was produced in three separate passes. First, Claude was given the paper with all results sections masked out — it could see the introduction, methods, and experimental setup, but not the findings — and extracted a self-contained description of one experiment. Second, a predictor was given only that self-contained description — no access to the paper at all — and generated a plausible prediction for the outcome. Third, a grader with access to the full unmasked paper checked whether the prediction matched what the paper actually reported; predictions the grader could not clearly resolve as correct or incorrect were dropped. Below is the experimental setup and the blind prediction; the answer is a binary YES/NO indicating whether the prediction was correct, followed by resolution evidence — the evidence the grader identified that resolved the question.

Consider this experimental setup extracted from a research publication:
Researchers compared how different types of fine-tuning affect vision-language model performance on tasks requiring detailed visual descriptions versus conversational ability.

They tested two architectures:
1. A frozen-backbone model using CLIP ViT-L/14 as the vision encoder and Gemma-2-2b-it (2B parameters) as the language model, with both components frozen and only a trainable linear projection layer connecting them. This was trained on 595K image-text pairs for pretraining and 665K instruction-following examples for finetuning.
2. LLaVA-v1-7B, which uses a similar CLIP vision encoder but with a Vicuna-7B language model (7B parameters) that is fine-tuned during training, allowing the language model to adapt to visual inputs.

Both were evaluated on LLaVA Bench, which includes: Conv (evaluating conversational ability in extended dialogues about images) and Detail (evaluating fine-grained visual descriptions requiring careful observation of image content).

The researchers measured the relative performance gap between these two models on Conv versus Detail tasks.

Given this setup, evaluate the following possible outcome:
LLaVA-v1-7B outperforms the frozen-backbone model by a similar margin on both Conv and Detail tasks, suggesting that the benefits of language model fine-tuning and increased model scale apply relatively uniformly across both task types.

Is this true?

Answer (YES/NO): NO